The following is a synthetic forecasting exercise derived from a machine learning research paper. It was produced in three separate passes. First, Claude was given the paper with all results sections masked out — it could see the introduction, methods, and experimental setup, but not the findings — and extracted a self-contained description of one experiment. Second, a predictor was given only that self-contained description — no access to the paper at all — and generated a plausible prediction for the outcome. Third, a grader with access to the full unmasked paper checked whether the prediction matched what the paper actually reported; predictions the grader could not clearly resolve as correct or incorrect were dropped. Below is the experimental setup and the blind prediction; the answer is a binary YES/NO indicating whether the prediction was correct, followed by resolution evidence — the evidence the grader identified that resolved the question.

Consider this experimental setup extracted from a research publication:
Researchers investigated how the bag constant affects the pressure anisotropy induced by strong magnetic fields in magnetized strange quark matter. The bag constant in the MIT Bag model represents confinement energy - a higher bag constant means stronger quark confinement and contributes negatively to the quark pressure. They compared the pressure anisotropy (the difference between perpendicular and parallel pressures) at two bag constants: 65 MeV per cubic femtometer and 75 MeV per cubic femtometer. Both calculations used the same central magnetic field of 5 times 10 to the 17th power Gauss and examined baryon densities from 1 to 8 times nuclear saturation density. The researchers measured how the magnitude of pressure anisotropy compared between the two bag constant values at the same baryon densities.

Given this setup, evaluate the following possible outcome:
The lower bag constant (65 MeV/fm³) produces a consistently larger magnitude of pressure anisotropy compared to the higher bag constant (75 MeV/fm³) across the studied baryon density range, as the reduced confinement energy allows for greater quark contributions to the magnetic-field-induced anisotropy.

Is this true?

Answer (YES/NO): YES